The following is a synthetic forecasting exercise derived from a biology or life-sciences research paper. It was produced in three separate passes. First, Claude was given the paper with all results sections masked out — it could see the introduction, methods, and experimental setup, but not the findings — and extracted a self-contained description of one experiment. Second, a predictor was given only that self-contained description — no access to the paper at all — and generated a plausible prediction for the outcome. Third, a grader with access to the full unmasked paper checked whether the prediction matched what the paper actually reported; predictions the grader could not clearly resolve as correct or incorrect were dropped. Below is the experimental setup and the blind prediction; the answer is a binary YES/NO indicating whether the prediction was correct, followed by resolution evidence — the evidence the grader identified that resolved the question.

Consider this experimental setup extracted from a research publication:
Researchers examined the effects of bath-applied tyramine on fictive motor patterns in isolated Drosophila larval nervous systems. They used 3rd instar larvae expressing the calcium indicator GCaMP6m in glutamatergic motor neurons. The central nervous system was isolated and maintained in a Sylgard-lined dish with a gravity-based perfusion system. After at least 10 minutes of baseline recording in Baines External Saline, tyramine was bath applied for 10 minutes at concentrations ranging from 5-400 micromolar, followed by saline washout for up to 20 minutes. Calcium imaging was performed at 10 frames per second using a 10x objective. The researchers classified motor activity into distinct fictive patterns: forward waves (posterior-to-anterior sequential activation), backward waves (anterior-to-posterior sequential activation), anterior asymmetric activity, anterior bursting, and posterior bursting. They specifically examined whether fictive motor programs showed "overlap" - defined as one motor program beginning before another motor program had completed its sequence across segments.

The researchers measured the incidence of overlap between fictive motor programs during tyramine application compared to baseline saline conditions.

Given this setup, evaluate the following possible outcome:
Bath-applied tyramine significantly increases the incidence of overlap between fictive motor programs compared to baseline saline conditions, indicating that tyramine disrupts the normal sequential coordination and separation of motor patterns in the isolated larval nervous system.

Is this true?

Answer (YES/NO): YES